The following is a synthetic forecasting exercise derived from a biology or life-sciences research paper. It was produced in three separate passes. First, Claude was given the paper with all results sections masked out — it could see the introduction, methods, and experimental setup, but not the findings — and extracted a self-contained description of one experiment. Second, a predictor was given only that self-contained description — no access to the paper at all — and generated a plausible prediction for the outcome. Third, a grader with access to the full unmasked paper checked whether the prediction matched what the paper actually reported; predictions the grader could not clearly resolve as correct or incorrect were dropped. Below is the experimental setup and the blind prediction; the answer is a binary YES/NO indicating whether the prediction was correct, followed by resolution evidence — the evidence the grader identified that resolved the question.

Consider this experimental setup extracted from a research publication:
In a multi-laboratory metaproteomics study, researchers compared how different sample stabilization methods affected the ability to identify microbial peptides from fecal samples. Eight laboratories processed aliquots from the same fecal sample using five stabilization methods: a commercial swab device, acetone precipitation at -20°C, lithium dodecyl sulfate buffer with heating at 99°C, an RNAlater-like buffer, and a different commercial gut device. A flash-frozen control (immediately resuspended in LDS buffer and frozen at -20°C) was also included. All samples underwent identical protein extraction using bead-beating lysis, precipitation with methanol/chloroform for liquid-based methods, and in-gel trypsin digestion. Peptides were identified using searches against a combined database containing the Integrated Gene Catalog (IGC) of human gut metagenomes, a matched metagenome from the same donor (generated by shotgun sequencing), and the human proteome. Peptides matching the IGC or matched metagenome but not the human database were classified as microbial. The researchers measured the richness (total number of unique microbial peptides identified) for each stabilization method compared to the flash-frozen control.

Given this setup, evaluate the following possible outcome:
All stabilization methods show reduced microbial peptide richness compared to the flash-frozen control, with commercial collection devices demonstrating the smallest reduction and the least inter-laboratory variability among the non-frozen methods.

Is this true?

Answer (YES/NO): NO